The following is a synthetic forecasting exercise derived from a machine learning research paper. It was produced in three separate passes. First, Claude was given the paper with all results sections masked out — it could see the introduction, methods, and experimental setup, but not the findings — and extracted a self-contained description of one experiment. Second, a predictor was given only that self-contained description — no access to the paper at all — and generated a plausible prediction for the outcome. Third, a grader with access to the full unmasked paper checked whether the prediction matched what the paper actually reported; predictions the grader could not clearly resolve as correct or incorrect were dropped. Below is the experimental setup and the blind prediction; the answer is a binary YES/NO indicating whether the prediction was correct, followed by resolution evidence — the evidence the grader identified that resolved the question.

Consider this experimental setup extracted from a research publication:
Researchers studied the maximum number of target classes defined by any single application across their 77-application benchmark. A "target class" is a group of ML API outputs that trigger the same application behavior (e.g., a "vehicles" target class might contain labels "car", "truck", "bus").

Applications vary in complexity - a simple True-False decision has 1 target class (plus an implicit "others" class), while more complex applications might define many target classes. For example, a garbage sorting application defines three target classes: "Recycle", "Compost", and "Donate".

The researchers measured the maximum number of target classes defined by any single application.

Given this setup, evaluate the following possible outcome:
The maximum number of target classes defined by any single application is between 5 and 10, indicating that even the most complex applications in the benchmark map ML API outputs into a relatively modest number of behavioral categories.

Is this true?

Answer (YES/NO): YES